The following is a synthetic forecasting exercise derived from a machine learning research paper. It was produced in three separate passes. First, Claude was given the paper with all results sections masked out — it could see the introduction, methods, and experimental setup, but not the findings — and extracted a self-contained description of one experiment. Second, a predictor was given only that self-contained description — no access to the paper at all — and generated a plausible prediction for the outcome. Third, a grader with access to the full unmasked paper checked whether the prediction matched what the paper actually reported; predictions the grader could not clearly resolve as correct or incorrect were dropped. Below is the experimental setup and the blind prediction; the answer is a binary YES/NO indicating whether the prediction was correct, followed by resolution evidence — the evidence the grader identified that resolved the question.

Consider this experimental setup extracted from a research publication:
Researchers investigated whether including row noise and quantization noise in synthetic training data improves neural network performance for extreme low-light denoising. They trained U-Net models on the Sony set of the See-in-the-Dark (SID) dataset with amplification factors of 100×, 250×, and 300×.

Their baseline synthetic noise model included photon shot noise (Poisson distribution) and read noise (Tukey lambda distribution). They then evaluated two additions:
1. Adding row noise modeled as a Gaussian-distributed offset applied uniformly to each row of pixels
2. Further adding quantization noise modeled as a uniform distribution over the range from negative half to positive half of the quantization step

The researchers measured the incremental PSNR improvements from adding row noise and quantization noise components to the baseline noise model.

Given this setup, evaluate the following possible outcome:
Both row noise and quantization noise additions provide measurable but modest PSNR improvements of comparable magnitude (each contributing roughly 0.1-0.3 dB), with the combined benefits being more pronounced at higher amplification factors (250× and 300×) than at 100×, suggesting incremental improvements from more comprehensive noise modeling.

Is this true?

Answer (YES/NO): NO